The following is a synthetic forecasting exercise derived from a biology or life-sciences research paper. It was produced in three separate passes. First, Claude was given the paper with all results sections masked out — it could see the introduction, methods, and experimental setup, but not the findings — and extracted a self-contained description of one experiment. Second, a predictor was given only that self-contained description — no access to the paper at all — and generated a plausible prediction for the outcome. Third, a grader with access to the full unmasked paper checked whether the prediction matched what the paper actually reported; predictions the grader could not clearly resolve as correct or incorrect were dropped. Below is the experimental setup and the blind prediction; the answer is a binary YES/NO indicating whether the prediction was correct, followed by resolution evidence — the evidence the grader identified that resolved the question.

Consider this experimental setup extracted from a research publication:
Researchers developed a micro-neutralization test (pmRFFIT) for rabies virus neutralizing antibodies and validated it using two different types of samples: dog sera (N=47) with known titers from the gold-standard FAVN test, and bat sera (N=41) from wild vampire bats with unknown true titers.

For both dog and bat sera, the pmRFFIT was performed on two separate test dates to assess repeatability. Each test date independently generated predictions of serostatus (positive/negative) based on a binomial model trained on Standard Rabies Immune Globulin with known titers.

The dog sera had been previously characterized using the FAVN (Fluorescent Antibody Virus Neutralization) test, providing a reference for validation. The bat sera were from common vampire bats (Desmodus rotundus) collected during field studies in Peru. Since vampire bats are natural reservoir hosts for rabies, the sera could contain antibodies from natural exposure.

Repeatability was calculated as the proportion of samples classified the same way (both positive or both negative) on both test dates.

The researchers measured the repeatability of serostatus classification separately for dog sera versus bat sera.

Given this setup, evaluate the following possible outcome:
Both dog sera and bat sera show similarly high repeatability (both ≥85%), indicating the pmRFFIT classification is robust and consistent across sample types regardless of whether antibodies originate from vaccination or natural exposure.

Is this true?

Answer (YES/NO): YES